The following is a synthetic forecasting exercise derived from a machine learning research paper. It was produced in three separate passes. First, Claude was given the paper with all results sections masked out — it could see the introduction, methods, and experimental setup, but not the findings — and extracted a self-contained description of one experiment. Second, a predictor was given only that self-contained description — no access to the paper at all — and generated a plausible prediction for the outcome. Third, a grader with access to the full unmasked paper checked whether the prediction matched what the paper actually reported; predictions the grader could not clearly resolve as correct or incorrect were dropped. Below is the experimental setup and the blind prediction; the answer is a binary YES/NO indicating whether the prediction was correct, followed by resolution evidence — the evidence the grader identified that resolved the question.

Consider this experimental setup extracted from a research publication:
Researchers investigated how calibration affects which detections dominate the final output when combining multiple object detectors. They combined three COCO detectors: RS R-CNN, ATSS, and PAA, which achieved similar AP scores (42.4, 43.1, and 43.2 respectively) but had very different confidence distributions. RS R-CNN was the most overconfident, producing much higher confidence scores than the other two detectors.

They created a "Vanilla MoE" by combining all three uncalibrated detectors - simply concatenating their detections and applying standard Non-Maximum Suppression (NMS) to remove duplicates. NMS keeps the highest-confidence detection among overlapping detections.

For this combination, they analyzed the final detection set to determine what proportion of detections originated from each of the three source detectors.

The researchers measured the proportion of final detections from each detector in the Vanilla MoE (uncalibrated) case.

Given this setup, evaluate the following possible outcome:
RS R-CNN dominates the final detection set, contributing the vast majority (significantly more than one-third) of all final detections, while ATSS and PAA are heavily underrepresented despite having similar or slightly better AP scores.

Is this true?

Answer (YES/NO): YES